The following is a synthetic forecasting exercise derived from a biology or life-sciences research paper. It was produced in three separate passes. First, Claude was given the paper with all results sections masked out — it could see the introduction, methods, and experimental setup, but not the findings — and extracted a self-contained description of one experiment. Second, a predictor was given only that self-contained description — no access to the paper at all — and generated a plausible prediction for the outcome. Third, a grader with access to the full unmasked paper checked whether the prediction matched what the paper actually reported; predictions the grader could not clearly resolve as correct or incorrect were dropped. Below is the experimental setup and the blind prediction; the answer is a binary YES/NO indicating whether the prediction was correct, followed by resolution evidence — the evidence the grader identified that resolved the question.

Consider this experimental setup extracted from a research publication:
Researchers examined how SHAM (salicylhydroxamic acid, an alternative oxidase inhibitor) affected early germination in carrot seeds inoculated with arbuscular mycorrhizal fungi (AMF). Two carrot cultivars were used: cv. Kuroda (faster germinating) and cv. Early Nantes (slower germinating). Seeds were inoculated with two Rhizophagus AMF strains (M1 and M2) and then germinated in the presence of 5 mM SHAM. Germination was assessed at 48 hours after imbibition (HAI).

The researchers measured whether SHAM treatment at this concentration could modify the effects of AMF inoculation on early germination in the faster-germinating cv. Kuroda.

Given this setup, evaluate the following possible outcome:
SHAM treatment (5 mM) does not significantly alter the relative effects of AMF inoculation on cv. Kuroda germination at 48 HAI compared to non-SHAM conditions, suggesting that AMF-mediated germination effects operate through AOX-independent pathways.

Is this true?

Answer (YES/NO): NO